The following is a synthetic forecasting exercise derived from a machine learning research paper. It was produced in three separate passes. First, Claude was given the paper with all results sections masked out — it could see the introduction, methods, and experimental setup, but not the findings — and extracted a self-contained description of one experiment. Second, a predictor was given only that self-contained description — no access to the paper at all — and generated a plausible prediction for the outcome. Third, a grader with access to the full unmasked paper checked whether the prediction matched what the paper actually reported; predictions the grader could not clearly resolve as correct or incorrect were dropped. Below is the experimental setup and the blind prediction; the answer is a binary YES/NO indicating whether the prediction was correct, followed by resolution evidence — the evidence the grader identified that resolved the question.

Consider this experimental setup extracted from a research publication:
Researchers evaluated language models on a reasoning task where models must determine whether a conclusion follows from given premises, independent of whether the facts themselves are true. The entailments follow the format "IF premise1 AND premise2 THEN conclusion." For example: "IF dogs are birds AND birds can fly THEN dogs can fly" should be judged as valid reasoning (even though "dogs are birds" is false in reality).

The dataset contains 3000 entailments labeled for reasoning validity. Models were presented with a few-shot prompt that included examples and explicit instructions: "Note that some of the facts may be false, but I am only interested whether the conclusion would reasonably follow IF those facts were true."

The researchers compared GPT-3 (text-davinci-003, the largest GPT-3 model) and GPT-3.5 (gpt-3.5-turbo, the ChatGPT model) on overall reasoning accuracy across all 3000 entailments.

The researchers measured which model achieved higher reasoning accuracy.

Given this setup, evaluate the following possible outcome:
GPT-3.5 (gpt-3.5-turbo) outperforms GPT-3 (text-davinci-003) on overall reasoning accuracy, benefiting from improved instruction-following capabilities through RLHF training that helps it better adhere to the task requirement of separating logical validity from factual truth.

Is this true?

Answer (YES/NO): NO